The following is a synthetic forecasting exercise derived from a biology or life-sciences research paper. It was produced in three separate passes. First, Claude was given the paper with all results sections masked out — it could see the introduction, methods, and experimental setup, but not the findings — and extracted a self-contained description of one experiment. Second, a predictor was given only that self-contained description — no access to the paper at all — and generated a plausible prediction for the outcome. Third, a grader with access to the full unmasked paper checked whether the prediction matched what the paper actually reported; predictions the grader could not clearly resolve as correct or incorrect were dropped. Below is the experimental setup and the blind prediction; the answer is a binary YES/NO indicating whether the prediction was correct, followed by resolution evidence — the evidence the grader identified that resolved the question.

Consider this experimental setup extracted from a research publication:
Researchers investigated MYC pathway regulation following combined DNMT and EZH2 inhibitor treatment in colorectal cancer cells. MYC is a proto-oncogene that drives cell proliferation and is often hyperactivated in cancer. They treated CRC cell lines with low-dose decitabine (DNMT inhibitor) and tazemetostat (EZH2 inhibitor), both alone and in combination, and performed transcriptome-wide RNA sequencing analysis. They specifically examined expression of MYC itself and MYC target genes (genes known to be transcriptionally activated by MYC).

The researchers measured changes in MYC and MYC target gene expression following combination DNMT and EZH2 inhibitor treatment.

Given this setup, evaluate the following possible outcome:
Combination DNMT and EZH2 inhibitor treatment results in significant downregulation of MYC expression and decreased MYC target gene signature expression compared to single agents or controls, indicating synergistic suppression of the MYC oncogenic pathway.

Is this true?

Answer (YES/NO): YES